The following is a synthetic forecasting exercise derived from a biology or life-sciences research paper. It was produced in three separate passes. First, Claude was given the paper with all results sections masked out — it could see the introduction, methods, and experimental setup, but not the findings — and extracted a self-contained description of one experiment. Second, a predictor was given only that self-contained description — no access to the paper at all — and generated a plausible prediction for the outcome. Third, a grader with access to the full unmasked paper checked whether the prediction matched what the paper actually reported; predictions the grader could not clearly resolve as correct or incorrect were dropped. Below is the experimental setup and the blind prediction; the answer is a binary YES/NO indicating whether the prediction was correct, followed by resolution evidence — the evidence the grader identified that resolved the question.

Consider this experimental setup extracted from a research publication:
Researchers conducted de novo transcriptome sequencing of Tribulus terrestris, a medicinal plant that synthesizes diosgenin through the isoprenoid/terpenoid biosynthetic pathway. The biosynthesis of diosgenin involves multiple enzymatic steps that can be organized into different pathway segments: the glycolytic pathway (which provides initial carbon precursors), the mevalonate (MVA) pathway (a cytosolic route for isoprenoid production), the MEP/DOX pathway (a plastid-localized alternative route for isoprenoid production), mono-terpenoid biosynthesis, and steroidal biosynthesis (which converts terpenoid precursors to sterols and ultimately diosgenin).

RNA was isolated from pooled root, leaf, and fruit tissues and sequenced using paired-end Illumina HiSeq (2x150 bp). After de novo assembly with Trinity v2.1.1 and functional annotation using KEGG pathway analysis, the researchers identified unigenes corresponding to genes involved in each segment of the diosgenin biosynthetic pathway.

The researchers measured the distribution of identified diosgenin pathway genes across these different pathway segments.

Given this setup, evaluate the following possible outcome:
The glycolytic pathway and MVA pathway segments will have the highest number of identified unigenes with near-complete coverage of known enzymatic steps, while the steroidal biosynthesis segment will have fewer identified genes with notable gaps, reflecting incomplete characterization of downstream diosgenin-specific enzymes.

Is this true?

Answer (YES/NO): NO